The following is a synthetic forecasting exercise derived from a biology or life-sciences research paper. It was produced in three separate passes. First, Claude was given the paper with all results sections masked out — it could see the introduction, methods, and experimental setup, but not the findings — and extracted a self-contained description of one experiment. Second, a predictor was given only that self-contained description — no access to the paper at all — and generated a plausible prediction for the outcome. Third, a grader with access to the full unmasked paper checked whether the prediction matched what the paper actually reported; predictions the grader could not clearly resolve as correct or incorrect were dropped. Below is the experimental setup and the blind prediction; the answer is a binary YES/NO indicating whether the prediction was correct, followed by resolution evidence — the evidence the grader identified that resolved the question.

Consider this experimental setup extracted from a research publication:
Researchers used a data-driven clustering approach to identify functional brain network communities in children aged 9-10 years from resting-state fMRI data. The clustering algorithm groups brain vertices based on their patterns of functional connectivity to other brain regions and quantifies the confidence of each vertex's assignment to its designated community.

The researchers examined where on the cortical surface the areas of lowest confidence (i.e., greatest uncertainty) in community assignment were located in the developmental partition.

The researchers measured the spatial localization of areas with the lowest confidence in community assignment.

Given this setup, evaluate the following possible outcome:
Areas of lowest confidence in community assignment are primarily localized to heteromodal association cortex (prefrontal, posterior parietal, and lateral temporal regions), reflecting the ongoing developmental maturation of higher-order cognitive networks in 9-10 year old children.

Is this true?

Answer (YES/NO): YES